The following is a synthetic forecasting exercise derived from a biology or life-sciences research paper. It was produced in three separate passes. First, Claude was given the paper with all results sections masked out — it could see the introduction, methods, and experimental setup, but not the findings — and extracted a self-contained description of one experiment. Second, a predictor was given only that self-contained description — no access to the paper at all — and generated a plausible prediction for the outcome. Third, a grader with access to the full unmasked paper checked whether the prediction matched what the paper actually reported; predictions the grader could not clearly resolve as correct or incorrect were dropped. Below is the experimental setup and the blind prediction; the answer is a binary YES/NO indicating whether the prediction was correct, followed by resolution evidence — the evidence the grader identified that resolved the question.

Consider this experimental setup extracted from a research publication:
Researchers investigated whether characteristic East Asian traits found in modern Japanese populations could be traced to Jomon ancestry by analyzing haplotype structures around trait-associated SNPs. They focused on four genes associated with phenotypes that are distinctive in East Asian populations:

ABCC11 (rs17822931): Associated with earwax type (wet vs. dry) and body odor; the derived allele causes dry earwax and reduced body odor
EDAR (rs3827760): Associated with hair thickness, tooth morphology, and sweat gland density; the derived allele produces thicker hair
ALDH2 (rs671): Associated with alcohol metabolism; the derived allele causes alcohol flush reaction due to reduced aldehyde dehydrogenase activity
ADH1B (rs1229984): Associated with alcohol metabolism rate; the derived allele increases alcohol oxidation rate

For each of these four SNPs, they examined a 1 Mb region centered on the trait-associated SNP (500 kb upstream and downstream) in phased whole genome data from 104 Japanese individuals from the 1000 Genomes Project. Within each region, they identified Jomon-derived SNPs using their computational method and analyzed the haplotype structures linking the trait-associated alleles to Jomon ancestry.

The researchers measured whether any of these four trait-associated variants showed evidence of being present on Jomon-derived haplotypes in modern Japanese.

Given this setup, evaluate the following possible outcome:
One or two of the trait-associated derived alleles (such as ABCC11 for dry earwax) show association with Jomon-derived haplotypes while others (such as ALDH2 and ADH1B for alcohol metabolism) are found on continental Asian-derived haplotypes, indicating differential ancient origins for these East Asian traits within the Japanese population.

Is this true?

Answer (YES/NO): YES